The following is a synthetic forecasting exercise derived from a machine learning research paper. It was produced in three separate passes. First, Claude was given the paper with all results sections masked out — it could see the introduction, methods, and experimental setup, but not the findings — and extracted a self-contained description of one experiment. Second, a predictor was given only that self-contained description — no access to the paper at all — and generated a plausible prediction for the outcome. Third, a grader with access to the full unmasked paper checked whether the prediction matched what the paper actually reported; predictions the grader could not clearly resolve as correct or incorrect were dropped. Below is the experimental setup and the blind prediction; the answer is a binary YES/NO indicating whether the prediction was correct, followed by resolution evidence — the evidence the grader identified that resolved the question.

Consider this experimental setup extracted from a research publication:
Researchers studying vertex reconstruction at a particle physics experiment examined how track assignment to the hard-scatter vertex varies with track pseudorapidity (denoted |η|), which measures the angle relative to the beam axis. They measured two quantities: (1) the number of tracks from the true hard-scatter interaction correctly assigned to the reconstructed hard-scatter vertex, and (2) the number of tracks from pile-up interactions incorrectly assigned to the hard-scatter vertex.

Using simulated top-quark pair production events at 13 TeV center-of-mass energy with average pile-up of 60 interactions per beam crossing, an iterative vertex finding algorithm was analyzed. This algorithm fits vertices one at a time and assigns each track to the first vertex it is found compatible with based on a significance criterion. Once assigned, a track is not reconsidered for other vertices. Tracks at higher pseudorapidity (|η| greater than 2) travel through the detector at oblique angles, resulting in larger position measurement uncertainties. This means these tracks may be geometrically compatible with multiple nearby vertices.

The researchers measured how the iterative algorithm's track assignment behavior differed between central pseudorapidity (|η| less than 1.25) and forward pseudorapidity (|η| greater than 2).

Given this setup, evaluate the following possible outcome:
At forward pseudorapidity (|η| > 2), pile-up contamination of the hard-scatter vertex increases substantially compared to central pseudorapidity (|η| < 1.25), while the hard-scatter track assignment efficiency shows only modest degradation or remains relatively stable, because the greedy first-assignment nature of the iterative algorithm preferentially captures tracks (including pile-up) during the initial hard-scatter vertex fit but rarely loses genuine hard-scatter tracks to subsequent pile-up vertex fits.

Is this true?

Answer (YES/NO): YES